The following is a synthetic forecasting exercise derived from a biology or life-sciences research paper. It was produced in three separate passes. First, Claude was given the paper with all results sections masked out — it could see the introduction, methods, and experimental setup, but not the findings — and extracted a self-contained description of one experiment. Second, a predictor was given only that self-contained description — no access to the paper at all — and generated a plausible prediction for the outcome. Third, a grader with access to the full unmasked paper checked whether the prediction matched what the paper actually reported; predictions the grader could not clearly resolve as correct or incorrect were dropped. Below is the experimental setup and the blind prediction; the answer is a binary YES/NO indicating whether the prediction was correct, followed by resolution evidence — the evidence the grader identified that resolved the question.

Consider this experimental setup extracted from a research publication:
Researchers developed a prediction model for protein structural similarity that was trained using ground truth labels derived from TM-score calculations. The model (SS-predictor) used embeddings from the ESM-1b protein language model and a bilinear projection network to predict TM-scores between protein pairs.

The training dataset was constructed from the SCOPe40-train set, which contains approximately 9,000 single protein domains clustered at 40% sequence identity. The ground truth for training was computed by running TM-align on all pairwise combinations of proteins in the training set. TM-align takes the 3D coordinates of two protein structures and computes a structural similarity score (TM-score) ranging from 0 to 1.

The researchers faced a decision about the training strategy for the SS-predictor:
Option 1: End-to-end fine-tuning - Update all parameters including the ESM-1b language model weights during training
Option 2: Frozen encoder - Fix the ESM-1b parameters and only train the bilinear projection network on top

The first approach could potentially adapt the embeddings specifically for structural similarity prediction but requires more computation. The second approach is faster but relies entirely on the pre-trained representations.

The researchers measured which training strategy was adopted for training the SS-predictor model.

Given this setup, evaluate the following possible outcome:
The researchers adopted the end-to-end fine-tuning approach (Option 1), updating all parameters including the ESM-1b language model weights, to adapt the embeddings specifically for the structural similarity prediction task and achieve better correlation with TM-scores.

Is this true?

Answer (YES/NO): NO